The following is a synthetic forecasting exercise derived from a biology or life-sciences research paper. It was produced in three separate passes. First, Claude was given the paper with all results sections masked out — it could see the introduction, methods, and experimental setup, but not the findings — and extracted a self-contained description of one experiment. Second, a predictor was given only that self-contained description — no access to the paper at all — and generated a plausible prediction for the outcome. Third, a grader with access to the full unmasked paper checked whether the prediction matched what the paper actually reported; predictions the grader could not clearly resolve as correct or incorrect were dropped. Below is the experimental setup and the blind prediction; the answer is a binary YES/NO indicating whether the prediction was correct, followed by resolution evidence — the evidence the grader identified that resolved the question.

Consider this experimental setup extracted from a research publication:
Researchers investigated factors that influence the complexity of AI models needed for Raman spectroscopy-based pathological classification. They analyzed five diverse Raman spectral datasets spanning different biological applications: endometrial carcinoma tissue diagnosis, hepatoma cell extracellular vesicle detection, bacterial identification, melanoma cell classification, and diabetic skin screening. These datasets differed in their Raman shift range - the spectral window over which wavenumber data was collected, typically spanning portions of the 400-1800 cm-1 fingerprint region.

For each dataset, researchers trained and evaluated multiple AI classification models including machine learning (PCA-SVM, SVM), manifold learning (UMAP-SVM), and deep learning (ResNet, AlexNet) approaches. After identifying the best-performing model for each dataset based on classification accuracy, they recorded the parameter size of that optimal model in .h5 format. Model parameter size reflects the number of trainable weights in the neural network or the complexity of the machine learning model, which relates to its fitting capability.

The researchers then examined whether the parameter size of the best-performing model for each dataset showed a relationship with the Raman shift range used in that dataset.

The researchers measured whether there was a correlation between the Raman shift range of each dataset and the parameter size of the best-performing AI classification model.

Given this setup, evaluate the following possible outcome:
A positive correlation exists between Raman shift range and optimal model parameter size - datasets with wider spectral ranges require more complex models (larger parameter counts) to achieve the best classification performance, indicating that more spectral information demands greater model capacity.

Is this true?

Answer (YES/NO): YES